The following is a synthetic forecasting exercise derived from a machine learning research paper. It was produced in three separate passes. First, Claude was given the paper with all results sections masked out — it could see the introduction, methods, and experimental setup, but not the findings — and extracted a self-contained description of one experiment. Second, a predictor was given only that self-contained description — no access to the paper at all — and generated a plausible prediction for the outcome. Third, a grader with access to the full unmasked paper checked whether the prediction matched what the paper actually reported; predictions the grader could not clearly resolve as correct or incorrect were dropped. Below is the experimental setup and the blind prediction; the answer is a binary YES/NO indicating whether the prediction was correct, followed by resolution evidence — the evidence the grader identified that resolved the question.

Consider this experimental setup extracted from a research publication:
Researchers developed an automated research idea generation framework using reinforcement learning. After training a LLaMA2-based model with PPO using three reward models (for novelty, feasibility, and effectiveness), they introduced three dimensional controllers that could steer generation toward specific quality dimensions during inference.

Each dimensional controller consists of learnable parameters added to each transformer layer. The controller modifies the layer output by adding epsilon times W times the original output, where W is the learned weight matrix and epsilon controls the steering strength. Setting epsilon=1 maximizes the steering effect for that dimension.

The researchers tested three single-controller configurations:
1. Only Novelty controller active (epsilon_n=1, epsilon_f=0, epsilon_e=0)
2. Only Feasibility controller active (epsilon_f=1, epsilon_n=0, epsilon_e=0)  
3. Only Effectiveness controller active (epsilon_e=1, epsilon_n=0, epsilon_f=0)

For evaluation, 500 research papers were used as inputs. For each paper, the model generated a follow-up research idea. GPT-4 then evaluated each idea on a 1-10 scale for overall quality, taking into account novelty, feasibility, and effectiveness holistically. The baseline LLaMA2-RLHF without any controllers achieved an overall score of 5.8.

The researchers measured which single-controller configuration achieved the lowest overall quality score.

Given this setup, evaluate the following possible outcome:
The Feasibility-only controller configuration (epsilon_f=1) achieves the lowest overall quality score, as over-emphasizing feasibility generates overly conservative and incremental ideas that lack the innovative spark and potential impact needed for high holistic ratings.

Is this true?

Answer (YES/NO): YES